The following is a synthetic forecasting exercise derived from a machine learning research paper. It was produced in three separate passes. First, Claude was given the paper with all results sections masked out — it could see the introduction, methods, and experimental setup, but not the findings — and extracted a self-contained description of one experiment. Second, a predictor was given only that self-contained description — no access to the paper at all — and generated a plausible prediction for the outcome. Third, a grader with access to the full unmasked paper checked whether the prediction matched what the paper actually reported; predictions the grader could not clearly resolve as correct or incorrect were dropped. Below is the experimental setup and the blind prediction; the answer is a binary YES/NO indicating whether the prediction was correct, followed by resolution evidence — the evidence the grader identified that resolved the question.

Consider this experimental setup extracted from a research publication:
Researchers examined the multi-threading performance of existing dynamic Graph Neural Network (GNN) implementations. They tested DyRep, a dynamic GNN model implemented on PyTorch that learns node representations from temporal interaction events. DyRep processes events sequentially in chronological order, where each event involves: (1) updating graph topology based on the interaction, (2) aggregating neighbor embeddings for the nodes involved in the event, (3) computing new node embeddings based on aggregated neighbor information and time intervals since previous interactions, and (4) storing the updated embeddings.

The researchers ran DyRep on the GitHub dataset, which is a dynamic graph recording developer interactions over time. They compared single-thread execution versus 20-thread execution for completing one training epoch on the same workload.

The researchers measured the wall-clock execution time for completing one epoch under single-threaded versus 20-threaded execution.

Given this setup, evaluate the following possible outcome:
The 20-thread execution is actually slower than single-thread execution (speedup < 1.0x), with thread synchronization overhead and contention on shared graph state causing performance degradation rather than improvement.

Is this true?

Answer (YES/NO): YES